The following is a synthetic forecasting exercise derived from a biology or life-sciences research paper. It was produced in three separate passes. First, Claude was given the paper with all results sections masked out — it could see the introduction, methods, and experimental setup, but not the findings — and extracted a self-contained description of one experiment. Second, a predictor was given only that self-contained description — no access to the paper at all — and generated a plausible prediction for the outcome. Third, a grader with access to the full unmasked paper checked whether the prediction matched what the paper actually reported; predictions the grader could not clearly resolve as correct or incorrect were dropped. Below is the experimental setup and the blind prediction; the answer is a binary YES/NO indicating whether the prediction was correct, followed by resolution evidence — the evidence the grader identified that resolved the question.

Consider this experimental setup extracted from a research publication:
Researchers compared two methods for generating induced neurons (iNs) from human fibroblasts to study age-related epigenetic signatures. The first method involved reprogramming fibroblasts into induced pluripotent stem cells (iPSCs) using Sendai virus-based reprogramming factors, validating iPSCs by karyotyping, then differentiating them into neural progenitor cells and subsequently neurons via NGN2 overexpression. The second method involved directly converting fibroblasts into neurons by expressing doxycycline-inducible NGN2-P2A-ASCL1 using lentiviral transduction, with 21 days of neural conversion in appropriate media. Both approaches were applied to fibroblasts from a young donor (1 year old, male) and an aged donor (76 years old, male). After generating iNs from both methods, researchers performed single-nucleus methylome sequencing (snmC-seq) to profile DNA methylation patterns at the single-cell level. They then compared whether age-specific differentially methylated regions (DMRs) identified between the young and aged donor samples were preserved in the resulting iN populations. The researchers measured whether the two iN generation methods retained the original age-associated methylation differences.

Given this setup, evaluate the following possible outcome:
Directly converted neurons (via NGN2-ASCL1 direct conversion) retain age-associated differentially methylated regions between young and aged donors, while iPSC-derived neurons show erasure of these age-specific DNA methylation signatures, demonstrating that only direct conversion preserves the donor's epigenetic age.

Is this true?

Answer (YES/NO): YES